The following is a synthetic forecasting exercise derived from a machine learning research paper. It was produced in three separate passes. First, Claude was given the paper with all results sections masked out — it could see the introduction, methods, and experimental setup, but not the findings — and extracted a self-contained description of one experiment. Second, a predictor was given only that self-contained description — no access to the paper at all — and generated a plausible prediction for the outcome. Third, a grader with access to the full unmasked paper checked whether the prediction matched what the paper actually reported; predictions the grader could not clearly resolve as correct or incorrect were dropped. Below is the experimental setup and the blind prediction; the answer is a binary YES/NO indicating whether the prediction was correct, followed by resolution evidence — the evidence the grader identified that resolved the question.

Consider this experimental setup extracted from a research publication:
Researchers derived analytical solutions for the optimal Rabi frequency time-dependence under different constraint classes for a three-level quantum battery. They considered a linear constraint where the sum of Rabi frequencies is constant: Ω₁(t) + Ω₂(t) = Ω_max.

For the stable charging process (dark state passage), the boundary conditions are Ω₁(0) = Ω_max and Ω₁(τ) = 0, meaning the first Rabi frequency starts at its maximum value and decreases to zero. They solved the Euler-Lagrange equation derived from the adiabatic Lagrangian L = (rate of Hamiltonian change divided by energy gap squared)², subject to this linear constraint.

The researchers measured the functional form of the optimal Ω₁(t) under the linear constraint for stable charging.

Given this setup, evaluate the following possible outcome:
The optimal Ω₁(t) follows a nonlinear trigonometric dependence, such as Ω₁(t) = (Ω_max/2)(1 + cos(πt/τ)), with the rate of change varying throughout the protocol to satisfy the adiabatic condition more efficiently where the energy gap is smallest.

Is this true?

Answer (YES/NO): NO